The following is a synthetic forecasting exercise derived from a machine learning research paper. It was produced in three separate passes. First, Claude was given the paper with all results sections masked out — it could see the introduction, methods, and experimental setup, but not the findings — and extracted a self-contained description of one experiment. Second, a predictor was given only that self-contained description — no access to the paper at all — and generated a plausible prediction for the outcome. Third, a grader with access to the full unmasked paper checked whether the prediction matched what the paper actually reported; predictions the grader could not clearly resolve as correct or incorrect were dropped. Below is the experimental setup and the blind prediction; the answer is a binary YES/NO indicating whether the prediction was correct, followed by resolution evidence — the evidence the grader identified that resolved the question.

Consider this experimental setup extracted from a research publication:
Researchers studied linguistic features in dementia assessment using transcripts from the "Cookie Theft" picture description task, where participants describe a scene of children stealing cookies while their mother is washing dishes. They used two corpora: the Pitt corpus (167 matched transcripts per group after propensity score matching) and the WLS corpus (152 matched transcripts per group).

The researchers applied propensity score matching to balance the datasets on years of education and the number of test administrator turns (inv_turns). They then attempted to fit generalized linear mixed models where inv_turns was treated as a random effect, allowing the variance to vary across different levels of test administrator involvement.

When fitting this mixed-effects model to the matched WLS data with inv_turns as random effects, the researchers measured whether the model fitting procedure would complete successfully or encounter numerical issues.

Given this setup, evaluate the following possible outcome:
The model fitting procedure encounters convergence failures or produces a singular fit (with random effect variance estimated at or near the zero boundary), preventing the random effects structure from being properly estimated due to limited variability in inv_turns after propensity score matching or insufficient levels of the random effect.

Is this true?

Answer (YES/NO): YES